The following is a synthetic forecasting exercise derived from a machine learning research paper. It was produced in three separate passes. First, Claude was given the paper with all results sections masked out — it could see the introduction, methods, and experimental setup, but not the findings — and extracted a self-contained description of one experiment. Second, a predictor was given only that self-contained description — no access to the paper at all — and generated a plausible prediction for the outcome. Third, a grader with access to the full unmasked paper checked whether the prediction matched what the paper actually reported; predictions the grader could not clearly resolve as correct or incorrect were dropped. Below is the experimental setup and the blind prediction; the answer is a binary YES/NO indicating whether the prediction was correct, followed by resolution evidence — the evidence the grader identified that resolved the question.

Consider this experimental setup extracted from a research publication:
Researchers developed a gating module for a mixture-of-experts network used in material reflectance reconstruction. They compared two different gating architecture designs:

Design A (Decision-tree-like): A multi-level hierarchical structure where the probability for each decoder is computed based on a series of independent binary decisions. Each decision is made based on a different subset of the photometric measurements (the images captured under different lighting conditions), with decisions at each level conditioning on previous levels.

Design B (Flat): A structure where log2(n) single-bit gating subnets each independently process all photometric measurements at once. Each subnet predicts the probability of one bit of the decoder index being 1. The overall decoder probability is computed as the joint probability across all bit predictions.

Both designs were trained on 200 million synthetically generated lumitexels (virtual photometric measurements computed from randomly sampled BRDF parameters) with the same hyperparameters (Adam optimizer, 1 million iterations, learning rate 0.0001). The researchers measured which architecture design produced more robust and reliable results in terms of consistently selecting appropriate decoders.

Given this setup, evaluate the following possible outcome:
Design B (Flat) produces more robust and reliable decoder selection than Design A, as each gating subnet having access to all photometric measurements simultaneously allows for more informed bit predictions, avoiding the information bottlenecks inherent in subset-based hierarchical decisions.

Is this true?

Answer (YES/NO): YES